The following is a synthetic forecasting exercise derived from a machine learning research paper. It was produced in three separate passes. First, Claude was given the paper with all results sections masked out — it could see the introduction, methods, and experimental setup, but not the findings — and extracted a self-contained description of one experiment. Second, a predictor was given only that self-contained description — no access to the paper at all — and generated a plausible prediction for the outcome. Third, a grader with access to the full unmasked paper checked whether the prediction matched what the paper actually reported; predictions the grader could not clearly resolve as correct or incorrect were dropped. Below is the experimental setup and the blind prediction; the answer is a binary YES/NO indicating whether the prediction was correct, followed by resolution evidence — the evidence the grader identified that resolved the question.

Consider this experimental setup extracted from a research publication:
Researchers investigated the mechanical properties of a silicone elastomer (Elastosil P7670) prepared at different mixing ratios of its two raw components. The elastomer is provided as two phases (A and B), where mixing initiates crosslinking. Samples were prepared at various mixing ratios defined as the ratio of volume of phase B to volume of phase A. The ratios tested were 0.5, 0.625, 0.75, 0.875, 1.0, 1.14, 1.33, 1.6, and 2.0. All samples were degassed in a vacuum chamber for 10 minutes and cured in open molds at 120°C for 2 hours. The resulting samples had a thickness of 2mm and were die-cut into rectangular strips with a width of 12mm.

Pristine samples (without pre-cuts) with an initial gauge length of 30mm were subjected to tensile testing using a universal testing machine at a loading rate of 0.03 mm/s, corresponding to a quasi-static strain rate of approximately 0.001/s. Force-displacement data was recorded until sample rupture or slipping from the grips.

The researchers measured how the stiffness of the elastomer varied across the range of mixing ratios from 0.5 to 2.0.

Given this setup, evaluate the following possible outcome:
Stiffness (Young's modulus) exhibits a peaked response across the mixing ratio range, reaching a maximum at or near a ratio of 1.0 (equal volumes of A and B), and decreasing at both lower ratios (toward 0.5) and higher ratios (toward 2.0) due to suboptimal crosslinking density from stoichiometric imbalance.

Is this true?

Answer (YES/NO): NO